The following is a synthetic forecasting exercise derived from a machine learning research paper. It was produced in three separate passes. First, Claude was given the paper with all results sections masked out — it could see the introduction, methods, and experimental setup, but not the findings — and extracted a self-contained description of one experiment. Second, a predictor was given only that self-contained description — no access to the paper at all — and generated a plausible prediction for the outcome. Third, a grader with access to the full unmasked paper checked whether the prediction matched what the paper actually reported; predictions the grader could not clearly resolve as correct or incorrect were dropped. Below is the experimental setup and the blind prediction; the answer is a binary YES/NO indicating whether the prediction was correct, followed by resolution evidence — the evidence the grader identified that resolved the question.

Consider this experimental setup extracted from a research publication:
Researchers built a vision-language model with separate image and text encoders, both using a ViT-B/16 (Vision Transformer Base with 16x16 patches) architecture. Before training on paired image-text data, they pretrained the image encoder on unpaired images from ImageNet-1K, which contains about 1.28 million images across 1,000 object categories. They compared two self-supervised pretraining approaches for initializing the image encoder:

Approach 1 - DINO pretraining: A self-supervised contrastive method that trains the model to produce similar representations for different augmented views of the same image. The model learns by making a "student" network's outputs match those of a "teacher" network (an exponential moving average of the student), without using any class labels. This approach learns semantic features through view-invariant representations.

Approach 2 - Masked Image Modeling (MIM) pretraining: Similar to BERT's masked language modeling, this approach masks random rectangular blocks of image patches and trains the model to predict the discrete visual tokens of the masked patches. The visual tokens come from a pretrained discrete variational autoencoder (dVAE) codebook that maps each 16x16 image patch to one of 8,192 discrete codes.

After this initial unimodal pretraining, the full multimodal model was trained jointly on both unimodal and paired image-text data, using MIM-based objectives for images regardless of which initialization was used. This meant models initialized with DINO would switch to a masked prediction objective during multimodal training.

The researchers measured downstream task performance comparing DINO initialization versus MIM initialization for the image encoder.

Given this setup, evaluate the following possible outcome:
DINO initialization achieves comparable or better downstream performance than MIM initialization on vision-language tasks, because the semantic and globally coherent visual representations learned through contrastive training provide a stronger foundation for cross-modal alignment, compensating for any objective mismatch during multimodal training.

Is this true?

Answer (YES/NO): YES